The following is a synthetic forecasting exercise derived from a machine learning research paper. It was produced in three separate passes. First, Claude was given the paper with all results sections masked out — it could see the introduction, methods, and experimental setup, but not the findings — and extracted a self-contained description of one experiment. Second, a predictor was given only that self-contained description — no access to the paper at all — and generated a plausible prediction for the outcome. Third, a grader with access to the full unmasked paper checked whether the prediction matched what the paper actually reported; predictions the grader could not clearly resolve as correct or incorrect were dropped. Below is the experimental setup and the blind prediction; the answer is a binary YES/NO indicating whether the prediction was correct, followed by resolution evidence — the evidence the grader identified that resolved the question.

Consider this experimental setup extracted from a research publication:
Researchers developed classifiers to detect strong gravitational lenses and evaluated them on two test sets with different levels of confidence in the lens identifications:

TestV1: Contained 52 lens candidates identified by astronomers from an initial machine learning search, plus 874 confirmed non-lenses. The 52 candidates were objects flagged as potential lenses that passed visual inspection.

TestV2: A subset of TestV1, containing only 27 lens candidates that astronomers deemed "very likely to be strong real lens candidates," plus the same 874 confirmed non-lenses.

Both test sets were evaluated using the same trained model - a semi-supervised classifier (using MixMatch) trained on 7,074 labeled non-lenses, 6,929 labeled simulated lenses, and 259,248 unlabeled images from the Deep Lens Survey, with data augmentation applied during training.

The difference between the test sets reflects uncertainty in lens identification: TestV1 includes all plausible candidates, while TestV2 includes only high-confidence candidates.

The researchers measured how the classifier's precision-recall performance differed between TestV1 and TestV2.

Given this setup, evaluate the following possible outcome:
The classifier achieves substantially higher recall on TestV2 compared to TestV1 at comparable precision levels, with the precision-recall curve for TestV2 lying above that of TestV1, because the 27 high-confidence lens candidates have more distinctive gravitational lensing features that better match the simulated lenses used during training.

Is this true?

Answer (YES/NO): NO